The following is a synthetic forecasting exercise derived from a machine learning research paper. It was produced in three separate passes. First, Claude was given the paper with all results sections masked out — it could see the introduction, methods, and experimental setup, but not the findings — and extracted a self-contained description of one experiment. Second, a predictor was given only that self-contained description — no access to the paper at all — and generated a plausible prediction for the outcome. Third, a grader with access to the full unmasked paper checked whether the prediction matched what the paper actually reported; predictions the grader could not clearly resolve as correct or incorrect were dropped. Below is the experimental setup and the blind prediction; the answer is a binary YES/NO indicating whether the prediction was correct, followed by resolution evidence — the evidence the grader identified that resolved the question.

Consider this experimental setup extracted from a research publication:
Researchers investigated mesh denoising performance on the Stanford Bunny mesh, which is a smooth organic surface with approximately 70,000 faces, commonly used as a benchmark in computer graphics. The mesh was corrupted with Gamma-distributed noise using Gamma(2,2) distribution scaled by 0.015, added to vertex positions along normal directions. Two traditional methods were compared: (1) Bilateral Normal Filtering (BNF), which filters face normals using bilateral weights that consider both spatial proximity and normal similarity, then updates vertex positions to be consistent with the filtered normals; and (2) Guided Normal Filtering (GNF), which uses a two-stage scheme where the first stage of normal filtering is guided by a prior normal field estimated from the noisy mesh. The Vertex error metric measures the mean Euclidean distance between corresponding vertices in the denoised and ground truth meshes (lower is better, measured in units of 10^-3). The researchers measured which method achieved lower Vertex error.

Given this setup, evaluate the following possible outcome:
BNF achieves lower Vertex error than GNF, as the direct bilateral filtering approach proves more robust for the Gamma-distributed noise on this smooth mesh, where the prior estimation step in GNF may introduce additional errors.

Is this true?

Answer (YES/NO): NO